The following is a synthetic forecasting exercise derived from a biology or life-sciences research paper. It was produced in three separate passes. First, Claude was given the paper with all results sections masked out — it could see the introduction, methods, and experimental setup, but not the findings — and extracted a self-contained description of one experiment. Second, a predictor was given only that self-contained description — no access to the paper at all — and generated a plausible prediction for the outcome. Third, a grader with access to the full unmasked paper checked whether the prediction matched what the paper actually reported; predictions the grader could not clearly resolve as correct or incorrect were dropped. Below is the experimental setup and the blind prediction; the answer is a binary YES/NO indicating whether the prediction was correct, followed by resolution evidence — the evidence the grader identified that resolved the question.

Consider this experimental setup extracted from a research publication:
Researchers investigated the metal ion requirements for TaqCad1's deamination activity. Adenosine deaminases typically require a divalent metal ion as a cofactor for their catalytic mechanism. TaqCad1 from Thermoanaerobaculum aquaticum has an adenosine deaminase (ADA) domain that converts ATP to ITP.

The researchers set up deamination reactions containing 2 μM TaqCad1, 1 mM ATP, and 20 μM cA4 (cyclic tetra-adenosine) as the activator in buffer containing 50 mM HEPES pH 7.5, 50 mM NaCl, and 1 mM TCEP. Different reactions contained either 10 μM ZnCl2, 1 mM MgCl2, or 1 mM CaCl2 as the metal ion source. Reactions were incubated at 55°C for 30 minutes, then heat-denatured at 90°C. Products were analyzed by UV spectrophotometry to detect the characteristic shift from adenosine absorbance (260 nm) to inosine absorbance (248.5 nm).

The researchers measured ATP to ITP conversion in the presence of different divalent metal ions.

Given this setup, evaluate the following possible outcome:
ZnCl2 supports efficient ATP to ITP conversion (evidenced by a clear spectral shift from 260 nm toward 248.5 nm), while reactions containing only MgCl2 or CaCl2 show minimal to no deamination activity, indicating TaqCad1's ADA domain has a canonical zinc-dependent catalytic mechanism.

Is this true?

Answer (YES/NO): NO